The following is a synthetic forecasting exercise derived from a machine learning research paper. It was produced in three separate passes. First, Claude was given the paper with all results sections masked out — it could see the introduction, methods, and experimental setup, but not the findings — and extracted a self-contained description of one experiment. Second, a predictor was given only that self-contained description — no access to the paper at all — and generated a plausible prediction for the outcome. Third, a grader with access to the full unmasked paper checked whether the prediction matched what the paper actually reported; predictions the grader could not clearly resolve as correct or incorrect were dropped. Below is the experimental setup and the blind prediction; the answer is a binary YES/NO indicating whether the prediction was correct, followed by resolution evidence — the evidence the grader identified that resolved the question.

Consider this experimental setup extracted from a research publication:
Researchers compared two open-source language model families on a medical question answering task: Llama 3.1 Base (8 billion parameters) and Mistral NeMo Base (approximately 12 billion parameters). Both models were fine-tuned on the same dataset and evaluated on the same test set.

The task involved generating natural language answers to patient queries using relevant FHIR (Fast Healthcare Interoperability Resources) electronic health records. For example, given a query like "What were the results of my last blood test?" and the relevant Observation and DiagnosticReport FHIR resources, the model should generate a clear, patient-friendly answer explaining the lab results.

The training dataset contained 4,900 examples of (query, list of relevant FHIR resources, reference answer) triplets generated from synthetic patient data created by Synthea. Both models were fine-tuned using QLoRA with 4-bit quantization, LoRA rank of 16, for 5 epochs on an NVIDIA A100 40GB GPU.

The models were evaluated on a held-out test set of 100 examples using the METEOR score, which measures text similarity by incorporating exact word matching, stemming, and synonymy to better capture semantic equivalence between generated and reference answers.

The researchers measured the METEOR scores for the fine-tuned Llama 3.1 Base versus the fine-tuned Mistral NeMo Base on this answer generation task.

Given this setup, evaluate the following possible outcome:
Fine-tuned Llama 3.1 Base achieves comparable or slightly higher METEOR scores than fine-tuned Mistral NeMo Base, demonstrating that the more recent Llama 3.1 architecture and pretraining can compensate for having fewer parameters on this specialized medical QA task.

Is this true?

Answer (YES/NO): NO